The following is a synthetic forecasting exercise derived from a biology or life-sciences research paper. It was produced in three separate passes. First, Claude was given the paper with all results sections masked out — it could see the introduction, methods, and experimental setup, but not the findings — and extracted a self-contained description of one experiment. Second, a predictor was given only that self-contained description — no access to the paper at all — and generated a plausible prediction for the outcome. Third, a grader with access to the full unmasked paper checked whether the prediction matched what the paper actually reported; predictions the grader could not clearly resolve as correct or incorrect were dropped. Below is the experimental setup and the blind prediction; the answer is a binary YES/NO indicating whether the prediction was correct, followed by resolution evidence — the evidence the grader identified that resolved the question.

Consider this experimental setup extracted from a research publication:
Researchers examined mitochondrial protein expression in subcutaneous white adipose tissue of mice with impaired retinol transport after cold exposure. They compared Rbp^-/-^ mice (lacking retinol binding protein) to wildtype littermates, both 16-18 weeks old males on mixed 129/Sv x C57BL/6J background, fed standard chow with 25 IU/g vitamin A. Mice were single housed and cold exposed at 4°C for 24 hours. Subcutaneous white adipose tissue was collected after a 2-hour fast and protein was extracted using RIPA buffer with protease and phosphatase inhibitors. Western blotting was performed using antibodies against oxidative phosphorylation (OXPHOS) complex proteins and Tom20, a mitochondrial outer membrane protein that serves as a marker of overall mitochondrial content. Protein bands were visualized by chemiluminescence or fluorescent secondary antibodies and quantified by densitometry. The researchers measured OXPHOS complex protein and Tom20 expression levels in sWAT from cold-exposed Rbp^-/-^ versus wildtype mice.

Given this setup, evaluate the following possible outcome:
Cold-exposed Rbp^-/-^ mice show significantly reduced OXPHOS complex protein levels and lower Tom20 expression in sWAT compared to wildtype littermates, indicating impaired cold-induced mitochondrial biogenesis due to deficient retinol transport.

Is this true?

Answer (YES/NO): NO